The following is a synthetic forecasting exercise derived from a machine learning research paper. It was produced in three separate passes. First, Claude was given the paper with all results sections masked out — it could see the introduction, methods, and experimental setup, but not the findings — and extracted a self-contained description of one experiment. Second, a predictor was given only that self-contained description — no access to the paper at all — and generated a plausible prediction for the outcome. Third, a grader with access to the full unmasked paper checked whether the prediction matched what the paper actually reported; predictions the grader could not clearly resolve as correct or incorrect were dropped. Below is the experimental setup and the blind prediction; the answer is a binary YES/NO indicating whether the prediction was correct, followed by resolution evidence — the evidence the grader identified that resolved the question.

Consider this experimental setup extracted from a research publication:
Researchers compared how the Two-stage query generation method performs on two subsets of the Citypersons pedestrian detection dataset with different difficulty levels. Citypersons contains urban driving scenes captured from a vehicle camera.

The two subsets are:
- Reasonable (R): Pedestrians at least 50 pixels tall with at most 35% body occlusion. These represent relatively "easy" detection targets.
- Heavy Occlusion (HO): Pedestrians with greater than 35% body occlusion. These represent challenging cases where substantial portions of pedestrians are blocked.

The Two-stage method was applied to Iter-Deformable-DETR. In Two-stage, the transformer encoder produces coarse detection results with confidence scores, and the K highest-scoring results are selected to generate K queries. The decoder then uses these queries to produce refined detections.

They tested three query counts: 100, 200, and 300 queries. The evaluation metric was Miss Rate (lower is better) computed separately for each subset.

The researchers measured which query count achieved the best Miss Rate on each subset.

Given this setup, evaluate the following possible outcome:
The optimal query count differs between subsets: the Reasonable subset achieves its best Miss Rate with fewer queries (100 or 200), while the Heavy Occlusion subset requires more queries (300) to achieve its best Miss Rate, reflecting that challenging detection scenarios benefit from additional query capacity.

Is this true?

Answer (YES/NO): NO